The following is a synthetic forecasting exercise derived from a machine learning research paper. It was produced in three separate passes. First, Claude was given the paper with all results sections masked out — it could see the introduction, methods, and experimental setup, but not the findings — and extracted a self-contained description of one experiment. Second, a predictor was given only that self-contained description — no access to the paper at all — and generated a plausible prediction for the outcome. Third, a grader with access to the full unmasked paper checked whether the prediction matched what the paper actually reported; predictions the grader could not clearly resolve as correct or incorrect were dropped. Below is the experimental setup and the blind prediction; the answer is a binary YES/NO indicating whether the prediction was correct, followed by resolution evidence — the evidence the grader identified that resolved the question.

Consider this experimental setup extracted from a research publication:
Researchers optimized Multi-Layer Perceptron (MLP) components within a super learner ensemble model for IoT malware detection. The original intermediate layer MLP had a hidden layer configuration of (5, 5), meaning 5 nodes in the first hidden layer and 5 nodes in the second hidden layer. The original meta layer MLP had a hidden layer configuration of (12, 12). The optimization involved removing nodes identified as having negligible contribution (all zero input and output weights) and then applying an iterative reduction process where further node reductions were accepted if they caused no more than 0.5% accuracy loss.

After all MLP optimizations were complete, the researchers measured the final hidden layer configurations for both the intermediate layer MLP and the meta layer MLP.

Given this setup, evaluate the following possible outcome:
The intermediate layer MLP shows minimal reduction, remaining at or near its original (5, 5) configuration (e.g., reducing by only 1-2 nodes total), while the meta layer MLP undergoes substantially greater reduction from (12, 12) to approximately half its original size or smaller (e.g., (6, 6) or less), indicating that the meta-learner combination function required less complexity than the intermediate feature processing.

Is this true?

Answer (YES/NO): NO